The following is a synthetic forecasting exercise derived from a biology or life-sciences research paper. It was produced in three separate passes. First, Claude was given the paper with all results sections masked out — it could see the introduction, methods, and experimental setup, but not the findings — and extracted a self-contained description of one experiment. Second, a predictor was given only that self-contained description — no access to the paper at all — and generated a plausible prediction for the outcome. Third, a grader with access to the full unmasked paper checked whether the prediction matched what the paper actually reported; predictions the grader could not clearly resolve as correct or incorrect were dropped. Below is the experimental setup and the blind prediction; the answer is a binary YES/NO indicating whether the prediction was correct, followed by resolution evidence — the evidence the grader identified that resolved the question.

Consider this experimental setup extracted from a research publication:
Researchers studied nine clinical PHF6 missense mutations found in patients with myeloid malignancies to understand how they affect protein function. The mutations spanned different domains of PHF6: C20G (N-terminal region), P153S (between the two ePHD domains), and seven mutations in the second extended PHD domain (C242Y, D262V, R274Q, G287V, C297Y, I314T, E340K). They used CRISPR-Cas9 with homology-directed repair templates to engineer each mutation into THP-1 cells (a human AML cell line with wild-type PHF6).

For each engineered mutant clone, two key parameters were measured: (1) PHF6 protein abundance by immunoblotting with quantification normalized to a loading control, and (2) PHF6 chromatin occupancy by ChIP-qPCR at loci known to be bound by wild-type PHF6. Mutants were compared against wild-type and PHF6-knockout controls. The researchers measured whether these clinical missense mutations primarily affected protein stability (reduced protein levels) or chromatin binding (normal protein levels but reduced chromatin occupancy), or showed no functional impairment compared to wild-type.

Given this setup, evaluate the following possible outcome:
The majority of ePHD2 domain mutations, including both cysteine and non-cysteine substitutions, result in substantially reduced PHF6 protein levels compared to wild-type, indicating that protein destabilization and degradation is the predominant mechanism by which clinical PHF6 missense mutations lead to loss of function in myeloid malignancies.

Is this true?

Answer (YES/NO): NO